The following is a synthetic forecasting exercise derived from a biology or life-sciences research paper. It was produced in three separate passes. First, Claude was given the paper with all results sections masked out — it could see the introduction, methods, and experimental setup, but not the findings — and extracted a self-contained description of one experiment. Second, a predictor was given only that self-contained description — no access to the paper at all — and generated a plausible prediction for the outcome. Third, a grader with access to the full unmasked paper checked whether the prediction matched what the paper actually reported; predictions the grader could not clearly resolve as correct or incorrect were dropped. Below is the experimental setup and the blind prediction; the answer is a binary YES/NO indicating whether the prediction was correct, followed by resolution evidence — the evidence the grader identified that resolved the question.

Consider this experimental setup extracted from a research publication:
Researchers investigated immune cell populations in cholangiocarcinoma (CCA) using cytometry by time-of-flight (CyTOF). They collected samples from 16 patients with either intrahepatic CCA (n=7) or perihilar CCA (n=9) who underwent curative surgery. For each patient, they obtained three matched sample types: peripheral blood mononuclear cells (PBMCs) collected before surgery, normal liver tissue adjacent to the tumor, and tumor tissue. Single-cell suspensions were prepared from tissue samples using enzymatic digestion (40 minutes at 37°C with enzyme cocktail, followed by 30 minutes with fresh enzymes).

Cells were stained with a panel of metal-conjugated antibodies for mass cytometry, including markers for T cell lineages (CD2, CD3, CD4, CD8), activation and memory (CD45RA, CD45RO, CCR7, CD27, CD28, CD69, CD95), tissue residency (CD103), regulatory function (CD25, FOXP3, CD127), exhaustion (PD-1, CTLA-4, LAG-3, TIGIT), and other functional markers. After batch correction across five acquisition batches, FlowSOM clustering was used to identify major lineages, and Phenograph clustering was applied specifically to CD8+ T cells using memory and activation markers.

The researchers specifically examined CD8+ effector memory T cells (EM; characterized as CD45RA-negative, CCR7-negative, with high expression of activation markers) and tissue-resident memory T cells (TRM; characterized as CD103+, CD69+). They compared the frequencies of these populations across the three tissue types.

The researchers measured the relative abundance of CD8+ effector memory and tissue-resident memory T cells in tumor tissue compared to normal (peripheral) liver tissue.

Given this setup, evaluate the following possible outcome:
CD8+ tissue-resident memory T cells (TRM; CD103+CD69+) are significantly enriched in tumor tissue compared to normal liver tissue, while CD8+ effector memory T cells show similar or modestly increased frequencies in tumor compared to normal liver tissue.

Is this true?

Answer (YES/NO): NO